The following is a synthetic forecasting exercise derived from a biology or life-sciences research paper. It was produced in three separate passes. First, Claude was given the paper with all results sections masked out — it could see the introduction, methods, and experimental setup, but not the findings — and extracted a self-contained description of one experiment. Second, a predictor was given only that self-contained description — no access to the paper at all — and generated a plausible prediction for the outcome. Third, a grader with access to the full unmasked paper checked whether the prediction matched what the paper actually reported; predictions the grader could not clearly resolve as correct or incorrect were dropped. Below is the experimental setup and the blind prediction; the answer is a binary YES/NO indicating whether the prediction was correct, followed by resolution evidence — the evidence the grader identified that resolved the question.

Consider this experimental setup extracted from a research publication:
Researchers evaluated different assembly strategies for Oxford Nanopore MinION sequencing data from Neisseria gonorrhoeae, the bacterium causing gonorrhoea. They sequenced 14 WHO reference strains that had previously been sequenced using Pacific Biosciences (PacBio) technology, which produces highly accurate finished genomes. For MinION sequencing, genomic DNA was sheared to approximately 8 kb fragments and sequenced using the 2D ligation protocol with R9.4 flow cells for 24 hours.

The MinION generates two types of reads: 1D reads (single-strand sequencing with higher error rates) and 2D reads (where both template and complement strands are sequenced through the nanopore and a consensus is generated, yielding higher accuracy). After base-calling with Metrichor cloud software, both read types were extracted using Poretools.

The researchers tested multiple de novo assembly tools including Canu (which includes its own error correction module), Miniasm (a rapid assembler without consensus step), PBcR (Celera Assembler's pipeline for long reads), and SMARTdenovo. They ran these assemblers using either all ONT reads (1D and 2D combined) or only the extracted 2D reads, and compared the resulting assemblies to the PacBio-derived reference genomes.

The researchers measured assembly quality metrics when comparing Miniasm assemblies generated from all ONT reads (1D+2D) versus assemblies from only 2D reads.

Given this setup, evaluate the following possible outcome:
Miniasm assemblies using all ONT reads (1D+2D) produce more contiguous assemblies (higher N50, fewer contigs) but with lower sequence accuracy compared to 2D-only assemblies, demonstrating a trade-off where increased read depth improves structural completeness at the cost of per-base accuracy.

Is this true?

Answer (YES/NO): NO